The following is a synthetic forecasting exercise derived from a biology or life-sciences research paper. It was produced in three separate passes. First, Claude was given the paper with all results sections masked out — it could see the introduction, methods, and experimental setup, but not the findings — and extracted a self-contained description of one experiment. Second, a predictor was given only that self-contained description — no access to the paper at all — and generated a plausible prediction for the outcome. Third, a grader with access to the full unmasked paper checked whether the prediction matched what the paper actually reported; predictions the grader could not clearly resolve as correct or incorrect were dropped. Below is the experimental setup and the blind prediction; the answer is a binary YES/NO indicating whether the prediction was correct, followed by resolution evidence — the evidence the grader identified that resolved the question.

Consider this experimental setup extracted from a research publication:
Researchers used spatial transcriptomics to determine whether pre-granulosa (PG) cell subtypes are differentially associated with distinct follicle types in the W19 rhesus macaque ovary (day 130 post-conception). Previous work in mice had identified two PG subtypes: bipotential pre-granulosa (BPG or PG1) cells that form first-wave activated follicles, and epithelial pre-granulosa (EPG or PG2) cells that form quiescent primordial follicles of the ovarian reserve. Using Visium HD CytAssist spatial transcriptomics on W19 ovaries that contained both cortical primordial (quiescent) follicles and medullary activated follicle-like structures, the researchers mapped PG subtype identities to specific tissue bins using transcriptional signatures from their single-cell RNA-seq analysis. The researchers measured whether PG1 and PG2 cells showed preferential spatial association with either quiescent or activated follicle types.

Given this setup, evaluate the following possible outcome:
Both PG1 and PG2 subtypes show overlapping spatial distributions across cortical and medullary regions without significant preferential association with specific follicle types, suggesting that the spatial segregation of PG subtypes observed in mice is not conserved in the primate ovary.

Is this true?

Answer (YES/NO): YES